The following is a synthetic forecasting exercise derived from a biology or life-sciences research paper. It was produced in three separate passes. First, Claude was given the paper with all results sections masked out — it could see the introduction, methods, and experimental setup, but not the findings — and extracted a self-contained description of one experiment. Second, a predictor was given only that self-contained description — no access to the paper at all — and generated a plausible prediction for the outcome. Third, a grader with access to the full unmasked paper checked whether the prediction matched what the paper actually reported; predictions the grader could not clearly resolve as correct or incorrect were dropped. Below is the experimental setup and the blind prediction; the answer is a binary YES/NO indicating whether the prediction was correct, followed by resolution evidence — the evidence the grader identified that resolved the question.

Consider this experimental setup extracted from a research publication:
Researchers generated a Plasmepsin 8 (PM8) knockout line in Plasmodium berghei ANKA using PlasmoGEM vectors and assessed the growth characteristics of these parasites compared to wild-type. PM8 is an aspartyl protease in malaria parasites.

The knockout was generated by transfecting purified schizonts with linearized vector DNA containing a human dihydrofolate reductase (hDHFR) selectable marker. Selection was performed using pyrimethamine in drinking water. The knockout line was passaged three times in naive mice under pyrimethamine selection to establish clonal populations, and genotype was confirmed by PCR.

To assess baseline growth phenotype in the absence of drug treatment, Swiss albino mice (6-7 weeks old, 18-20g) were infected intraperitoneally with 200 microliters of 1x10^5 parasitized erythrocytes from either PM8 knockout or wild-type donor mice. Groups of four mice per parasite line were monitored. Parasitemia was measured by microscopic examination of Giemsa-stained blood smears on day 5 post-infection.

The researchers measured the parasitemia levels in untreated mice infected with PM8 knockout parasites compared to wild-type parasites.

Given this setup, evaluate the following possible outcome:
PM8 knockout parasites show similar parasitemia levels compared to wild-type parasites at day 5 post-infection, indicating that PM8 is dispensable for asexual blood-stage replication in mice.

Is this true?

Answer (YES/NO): NO